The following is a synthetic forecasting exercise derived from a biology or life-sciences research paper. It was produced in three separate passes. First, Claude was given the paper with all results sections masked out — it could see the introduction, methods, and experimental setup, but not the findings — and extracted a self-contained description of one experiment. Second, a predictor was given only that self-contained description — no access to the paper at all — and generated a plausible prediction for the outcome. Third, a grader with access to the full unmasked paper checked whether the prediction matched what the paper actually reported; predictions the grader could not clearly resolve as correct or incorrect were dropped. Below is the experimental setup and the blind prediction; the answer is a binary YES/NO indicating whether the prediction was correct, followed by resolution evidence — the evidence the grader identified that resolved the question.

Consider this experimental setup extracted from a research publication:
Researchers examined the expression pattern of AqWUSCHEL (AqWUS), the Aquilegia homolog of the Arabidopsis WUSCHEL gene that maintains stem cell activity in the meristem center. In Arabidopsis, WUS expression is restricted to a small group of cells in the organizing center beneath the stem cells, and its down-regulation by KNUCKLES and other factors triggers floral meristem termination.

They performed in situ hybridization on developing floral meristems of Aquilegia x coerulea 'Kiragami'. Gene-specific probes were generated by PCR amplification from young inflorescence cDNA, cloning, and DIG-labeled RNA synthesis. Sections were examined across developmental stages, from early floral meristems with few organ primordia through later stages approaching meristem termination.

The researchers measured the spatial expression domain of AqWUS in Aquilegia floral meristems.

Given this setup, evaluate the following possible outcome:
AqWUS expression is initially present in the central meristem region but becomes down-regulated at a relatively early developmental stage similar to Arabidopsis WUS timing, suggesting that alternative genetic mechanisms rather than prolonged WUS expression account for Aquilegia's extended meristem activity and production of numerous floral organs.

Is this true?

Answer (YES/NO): NO